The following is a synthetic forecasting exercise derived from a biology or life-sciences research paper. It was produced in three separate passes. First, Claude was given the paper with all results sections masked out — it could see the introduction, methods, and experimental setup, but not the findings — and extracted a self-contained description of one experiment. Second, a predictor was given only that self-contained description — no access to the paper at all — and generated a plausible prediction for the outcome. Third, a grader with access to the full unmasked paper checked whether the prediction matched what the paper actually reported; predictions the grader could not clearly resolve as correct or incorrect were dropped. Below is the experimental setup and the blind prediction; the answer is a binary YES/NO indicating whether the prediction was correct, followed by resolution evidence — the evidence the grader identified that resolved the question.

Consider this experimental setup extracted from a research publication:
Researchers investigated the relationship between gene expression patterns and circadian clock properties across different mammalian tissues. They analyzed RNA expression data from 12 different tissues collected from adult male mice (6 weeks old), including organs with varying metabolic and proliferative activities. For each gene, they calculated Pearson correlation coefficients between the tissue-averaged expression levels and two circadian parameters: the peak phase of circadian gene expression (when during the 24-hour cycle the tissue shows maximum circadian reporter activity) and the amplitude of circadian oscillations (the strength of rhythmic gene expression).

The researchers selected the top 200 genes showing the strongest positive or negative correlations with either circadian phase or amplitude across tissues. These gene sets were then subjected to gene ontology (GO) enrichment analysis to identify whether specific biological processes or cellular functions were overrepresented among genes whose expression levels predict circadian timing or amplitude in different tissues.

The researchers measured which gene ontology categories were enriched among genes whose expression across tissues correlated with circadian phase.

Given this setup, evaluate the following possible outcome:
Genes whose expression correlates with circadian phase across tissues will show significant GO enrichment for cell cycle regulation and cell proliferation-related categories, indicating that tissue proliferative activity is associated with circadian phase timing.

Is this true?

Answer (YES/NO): YES